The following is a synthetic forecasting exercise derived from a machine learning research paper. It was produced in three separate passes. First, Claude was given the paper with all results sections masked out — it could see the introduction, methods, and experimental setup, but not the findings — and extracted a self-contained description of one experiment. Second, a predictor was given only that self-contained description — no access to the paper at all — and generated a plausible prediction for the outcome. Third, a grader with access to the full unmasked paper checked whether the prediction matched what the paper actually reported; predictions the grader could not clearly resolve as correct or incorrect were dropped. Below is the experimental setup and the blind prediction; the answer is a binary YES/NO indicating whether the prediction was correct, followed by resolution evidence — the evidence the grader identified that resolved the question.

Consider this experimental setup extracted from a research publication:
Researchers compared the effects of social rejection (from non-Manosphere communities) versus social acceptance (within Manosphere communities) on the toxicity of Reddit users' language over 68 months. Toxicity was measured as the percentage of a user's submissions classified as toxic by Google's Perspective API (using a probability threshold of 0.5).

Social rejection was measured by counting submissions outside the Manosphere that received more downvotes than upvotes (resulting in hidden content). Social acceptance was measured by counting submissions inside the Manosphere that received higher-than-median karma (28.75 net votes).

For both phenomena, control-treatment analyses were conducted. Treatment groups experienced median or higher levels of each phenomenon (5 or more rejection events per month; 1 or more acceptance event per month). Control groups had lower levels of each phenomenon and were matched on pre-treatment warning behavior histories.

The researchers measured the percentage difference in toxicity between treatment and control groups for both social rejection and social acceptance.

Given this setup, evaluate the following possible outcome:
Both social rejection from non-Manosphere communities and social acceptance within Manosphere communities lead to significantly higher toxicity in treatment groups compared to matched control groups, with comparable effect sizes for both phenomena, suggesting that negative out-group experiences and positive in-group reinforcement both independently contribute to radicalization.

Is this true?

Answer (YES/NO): NO